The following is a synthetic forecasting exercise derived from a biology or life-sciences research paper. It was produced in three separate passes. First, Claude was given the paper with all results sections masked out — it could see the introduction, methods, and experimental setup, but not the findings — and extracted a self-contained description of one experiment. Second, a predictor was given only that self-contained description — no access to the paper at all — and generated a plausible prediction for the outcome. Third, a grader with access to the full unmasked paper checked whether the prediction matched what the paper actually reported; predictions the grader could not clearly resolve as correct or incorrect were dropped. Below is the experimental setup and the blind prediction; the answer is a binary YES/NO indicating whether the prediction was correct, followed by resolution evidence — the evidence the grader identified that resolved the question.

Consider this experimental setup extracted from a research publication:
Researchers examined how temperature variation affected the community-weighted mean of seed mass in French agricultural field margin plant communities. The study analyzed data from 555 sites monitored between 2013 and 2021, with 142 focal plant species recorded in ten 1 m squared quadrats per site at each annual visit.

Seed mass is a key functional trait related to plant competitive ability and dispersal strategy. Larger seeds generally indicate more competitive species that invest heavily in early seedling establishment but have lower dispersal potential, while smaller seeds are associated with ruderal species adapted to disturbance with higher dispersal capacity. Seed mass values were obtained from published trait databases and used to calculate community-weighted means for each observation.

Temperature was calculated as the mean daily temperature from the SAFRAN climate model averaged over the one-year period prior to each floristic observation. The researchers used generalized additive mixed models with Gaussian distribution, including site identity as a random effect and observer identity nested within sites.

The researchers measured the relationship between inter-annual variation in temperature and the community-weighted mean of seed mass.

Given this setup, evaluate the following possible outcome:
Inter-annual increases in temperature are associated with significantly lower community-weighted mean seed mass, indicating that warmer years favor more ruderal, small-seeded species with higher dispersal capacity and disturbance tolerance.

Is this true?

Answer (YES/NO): NO